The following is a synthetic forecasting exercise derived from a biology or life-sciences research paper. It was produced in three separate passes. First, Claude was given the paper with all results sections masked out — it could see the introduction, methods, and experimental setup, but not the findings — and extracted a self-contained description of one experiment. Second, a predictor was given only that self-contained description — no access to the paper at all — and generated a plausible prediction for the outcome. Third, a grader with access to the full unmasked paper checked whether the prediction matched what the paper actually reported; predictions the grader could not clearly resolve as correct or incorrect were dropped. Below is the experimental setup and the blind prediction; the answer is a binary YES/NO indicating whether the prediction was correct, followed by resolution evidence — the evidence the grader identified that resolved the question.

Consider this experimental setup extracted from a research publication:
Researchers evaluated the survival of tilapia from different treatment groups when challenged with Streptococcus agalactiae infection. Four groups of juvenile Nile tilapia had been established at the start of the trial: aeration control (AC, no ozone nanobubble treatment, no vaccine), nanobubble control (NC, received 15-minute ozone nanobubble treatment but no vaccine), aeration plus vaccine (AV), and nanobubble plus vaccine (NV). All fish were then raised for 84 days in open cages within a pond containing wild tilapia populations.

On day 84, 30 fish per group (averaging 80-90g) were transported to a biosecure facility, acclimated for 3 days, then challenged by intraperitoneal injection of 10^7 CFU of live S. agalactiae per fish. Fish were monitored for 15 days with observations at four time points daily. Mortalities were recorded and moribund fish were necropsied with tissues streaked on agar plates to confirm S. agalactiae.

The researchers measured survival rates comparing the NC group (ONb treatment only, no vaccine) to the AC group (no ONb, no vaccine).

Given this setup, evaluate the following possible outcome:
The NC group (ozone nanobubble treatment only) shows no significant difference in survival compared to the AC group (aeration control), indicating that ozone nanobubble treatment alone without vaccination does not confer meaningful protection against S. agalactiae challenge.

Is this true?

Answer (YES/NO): NO